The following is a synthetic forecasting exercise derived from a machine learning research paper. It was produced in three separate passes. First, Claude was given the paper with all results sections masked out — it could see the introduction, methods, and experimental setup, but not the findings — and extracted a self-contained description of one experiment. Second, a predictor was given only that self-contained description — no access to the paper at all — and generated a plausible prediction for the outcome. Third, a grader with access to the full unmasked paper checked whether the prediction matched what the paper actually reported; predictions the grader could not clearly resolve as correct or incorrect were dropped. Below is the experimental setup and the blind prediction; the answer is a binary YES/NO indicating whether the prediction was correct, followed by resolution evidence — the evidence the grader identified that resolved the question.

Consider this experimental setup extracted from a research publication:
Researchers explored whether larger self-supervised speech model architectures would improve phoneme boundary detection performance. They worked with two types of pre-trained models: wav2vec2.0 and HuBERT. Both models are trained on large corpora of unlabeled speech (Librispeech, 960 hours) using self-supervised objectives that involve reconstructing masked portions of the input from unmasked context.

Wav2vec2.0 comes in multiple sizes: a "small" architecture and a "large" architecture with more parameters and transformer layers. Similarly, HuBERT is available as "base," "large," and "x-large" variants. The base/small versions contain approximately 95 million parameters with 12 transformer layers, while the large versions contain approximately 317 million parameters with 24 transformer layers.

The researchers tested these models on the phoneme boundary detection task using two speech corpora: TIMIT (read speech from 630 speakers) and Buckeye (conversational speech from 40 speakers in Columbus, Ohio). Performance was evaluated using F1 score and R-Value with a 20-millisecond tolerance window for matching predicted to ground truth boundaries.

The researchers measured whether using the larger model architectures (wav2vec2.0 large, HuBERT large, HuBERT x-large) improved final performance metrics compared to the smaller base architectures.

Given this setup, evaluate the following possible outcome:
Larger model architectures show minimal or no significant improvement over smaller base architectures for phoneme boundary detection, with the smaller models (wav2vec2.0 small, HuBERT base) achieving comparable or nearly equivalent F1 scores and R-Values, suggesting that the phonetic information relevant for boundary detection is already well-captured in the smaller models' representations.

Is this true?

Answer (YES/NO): YES